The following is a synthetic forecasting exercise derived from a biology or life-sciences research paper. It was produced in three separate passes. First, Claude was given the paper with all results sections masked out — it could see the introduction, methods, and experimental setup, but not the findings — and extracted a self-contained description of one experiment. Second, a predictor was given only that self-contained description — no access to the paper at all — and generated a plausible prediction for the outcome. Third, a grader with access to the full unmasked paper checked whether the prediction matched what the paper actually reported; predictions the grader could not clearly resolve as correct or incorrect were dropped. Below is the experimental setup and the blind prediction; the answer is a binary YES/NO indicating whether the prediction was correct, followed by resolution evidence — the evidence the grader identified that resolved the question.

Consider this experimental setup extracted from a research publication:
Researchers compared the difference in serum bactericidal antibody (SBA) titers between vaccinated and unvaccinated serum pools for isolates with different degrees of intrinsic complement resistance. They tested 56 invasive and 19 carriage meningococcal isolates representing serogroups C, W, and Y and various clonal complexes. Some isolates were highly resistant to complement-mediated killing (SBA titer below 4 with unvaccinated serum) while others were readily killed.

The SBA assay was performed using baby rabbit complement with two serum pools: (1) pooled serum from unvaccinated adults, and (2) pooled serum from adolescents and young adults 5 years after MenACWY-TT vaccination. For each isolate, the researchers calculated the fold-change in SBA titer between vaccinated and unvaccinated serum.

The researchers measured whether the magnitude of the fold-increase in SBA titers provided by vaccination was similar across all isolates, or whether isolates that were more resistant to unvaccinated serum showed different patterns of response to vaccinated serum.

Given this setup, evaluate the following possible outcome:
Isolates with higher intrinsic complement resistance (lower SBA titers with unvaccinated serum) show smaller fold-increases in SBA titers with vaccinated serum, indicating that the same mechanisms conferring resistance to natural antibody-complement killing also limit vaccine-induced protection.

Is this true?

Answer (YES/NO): NO